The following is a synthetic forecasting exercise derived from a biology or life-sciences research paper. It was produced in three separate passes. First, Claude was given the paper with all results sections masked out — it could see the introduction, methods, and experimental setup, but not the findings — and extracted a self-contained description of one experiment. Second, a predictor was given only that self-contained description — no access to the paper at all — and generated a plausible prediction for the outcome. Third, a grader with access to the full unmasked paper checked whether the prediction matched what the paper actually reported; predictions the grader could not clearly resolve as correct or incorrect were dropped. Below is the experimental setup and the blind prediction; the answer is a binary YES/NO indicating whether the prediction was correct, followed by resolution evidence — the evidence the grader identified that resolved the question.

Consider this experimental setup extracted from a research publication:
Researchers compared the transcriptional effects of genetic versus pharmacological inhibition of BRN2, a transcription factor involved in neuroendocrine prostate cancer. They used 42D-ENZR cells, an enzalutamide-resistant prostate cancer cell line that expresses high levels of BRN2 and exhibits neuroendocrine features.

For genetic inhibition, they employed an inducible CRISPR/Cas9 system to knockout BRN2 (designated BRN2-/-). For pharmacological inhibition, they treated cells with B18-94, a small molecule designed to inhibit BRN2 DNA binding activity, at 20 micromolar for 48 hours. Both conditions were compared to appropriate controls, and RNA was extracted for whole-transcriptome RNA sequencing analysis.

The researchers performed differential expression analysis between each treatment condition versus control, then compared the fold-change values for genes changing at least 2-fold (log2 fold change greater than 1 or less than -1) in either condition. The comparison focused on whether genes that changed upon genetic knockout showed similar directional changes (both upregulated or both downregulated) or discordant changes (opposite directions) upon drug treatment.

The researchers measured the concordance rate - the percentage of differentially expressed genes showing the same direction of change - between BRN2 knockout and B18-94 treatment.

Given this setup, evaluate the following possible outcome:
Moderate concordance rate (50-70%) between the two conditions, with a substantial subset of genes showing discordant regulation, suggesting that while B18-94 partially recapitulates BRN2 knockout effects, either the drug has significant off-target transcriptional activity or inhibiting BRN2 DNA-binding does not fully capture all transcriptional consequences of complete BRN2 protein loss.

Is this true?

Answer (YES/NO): NO